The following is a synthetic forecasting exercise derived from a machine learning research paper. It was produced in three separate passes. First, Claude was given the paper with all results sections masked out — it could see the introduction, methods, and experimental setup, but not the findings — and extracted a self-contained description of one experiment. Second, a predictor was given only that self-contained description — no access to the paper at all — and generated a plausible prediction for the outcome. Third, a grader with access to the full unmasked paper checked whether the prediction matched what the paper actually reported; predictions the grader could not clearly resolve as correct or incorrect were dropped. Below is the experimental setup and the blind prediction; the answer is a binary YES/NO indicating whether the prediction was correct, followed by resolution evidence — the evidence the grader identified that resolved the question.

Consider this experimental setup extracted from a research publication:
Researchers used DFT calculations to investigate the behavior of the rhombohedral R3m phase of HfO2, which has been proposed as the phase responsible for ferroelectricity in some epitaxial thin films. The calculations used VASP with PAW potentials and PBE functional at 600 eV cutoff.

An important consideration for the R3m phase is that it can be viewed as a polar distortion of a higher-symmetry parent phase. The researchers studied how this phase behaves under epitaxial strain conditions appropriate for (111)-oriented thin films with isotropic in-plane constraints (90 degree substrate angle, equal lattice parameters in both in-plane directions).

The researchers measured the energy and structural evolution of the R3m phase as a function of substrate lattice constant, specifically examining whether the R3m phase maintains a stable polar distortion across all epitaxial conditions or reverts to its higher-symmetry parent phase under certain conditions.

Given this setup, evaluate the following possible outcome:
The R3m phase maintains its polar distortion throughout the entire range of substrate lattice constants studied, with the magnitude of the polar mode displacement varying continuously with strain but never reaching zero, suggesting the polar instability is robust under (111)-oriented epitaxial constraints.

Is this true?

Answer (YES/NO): NO